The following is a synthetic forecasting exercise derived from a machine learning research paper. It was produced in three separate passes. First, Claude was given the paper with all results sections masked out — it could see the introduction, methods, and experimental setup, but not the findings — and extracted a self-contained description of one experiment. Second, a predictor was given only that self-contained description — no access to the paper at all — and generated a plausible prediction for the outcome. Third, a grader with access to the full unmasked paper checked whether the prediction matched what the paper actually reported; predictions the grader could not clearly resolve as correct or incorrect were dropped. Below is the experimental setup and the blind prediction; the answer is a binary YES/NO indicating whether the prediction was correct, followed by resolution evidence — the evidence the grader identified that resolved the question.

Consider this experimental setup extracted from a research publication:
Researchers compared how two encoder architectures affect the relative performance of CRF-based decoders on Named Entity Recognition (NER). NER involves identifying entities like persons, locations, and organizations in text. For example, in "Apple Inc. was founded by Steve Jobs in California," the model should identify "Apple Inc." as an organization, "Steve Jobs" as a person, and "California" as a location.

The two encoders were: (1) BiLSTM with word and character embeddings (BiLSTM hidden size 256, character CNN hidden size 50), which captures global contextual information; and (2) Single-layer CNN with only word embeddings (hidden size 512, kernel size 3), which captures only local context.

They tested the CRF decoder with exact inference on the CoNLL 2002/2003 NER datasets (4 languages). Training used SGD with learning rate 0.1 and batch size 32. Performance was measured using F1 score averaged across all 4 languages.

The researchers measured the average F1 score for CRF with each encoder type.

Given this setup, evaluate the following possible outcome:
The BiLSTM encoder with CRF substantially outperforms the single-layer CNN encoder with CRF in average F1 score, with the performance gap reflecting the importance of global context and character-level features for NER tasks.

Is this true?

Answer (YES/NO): YES